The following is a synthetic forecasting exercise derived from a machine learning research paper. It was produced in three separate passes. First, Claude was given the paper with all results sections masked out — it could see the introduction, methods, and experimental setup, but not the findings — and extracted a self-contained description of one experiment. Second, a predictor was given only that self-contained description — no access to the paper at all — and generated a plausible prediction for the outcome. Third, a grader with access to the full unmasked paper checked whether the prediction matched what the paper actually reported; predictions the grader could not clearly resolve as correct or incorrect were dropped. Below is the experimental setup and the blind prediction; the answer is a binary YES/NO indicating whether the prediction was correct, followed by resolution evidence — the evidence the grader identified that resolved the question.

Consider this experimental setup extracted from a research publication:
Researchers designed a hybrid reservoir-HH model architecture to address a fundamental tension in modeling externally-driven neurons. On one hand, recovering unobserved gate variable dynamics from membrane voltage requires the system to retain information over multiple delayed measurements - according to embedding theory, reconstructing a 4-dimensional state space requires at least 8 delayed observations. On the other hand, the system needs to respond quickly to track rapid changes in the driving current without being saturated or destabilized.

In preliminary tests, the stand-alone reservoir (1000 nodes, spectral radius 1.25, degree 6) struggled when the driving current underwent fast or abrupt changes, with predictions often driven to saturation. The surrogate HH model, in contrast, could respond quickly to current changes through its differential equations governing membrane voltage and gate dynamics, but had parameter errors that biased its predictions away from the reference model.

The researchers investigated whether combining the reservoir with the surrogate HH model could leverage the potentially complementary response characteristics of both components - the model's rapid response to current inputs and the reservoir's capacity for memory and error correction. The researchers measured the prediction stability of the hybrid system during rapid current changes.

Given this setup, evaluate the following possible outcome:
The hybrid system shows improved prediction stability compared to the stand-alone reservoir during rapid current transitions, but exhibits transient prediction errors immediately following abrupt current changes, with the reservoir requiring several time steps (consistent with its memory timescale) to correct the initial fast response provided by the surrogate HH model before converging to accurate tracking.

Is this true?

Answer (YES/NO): NO